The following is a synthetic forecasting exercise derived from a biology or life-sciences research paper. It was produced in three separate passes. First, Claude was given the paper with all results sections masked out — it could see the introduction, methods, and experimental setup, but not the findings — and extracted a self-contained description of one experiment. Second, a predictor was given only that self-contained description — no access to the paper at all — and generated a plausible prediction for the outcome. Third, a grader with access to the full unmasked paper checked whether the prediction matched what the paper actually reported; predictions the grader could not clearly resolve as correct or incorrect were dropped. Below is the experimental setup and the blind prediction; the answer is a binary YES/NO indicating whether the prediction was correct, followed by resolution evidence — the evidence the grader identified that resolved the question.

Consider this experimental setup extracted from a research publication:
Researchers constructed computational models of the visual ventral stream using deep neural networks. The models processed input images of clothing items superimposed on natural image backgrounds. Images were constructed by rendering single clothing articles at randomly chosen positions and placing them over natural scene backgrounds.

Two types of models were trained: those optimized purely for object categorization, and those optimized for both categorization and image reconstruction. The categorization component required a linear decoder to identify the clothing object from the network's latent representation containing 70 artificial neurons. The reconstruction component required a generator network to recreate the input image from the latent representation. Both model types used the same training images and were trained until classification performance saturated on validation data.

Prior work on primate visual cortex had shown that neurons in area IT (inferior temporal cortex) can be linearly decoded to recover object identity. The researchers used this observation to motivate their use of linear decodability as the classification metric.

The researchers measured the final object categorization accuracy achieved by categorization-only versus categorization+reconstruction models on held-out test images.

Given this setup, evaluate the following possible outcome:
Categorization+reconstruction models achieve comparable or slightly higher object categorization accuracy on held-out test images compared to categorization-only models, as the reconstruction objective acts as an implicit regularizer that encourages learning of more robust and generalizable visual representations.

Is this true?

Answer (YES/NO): YES